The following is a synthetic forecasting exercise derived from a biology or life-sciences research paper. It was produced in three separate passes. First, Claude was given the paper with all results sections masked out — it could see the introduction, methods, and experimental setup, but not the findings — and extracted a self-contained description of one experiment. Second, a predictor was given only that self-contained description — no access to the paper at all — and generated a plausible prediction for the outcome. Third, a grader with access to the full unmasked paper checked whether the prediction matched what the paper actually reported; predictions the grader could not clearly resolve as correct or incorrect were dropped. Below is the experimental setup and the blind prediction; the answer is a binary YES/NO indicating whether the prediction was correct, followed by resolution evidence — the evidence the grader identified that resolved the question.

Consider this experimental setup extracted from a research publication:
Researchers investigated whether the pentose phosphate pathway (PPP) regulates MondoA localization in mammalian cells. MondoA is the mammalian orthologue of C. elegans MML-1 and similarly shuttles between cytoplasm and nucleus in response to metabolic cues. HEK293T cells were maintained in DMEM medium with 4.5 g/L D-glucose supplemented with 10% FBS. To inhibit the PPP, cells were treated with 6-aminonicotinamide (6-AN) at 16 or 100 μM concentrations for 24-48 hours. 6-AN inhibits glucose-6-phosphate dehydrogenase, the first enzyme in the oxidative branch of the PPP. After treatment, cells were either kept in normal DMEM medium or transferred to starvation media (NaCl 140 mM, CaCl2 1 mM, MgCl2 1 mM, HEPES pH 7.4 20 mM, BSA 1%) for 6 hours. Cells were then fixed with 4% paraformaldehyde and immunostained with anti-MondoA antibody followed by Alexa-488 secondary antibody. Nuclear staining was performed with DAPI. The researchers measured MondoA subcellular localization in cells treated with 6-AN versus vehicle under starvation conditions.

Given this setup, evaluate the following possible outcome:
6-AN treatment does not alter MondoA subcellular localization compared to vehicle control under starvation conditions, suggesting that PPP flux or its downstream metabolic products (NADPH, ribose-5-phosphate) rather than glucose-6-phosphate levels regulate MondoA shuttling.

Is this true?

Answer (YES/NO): NO